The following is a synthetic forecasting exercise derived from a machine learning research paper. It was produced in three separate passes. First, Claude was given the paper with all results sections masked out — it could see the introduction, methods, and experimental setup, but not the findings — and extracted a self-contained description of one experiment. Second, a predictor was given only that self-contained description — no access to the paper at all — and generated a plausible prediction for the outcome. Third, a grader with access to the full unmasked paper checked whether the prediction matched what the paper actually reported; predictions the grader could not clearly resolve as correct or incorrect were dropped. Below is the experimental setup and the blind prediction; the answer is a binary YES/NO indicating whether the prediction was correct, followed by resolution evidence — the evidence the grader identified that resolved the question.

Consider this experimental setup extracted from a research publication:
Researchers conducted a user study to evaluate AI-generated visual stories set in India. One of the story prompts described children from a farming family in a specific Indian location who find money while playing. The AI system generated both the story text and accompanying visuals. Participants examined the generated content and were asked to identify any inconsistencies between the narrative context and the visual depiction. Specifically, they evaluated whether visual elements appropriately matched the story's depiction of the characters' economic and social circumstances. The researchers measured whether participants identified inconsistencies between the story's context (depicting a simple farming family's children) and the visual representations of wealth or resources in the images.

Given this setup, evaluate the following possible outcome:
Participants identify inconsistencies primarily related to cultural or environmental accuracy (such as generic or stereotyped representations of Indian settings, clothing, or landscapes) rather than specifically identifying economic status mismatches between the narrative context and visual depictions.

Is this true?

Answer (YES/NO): NO